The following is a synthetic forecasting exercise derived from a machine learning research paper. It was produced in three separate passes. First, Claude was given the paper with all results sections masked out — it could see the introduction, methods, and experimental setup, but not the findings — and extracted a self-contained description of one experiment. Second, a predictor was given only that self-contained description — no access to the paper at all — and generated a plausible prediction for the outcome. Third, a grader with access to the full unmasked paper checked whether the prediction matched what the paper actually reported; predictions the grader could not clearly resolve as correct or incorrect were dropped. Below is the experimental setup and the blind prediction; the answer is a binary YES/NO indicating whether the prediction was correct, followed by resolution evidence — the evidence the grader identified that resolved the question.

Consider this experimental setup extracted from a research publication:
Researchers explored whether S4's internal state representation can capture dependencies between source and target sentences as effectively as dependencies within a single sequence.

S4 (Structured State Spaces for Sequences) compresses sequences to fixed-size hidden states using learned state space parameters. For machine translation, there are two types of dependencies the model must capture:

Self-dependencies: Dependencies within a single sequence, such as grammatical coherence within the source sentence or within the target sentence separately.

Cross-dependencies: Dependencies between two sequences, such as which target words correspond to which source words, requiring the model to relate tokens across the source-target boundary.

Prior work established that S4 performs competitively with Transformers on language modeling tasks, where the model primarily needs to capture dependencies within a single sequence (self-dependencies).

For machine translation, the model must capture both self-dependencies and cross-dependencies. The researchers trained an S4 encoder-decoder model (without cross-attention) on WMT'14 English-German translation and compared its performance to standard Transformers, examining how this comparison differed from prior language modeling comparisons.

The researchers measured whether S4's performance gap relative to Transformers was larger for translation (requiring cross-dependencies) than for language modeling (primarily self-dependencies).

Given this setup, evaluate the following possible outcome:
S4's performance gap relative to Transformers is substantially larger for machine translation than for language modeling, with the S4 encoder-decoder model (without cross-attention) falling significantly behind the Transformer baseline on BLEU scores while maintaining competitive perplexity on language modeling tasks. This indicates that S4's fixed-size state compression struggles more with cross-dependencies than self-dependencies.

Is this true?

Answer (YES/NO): YES